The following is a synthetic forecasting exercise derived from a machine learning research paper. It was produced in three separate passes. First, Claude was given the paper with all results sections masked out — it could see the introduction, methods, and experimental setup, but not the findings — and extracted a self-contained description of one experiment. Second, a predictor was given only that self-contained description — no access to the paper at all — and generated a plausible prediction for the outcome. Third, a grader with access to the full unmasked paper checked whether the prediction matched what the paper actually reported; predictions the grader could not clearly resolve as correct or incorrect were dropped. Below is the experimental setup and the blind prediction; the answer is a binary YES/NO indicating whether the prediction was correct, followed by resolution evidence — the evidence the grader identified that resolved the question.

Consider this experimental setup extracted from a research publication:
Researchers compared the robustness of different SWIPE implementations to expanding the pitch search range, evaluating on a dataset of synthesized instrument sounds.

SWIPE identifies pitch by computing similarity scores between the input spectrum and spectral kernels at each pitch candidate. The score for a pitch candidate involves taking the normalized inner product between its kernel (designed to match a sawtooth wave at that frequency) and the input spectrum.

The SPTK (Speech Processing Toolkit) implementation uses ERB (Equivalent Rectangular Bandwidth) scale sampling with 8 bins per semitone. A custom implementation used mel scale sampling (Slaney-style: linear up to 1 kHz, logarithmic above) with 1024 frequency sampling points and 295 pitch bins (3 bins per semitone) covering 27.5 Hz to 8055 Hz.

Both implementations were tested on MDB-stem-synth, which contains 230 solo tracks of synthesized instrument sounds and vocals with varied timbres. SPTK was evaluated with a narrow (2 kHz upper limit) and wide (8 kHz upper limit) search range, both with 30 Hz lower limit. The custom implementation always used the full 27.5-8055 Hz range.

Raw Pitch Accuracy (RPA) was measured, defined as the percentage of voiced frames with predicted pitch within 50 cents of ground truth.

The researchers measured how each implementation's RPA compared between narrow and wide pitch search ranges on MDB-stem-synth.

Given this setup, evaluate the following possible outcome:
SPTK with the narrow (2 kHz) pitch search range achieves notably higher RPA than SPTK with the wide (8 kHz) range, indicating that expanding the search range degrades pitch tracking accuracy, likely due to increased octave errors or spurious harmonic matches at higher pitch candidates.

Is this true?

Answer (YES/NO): YES